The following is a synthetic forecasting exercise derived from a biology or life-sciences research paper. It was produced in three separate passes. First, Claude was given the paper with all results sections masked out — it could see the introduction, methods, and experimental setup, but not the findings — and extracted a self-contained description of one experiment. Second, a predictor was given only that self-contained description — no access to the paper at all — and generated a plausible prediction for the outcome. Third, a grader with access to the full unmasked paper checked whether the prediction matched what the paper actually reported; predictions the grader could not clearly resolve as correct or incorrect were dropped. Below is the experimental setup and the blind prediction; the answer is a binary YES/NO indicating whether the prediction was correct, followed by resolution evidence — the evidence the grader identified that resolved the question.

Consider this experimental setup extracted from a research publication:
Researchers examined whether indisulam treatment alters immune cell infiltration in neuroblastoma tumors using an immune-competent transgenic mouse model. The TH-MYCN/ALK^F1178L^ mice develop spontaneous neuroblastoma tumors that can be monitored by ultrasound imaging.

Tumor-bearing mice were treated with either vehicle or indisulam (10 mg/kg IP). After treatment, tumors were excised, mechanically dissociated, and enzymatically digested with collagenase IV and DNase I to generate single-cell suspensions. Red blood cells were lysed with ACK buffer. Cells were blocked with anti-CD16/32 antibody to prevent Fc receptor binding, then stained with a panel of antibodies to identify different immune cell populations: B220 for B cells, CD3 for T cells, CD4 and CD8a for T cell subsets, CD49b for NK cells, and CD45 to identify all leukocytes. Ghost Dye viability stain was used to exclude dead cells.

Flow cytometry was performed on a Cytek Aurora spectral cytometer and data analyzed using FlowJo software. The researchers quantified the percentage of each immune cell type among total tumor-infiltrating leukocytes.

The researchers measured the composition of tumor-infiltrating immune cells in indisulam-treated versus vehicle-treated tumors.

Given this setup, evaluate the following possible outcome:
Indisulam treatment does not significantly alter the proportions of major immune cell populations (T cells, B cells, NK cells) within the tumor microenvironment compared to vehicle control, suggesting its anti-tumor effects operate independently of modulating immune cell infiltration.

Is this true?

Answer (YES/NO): NO